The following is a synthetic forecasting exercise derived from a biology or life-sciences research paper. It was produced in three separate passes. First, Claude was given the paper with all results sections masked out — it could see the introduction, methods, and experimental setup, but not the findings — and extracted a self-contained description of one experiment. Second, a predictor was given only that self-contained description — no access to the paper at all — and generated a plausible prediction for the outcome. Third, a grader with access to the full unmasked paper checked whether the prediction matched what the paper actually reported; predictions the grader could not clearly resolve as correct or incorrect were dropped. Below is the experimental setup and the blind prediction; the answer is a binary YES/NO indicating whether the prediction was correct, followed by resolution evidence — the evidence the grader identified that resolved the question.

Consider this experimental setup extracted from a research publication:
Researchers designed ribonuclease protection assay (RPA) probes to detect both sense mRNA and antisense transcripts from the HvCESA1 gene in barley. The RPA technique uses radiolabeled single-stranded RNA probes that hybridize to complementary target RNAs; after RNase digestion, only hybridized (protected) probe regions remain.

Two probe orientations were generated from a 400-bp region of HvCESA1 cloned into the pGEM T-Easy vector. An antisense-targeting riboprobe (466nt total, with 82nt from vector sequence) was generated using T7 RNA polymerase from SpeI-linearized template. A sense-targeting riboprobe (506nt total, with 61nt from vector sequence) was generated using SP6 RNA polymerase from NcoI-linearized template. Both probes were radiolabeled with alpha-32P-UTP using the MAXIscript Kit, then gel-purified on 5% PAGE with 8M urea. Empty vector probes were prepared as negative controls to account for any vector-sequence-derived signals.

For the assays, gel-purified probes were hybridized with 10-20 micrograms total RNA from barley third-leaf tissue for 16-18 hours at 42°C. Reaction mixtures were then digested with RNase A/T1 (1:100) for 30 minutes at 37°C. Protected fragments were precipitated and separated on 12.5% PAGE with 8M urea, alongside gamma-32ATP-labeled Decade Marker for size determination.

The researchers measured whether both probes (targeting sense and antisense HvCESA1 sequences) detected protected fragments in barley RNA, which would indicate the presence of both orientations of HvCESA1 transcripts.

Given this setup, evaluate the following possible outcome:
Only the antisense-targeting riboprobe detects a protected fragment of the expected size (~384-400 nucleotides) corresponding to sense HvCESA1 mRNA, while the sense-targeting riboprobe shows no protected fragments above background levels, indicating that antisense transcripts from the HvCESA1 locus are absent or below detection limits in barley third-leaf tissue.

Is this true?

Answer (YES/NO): NO